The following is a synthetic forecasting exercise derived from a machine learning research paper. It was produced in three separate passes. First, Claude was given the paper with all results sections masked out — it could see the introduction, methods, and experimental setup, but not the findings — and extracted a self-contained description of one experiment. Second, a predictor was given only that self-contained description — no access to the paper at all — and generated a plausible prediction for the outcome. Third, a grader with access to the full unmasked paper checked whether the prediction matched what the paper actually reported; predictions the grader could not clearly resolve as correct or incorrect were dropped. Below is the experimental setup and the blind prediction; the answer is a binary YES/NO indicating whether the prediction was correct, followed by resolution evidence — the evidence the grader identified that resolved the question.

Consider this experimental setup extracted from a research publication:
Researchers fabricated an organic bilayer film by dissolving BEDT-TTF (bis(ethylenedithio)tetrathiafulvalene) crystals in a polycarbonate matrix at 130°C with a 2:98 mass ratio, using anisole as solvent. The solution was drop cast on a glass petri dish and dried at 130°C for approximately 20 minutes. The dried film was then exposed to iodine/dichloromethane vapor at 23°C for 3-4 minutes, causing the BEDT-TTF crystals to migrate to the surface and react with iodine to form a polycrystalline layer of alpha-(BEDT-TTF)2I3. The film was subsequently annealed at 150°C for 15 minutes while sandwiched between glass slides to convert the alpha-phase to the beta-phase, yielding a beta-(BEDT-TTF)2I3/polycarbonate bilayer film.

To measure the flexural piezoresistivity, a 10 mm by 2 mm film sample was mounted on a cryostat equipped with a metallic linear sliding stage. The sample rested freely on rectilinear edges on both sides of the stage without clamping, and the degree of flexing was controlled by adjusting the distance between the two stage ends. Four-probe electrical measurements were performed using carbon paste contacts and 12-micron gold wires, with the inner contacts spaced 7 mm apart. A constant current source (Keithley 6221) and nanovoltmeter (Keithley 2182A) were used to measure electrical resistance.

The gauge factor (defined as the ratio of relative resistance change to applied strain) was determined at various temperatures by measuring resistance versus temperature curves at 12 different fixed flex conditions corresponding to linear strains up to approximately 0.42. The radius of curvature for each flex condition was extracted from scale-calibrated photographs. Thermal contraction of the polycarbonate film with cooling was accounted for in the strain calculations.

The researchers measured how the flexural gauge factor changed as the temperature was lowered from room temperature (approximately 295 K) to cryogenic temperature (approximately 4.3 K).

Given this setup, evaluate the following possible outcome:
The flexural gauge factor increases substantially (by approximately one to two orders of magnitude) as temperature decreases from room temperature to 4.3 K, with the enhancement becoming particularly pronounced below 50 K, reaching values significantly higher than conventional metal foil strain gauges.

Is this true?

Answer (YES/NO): NO